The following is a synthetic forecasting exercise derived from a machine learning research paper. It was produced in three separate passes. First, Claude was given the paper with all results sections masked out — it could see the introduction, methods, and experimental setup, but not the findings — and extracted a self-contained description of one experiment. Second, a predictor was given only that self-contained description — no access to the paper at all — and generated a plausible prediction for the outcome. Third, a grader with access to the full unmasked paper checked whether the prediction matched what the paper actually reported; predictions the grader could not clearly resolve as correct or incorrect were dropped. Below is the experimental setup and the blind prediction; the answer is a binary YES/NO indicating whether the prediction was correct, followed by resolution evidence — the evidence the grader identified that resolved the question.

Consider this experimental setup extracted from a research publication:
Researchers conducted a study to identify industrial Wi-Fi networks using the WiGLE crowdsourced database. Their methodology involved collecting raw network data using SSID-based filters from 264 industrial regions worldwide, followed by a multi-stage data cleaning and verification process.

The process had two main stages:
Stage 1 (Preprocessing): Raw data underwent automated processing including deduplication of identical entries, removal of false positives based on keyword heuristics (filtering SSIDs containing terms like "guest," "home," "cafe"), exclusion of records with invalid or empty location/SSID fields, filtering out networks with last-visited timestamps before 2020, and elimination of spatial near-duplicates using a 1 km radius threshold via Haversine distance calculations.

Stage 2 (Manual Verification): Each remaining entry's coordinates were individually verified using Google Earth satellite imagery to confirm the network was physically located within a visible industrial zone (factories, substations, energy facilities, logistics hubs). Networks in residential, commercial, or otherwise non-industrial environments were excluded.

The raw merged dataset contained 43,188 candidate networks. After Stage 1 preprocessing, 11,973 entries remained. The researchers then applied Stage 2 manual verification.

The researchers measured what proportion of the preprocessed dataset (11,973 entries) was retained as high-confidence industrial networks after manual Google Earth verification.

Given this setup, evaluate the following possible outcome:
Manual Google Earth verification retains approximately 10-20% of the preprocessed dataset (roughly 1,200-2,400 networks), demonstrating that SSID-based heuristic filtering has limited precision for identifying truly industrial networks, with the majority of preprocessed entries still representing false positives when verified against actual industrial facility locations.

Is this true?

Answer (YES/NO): NO